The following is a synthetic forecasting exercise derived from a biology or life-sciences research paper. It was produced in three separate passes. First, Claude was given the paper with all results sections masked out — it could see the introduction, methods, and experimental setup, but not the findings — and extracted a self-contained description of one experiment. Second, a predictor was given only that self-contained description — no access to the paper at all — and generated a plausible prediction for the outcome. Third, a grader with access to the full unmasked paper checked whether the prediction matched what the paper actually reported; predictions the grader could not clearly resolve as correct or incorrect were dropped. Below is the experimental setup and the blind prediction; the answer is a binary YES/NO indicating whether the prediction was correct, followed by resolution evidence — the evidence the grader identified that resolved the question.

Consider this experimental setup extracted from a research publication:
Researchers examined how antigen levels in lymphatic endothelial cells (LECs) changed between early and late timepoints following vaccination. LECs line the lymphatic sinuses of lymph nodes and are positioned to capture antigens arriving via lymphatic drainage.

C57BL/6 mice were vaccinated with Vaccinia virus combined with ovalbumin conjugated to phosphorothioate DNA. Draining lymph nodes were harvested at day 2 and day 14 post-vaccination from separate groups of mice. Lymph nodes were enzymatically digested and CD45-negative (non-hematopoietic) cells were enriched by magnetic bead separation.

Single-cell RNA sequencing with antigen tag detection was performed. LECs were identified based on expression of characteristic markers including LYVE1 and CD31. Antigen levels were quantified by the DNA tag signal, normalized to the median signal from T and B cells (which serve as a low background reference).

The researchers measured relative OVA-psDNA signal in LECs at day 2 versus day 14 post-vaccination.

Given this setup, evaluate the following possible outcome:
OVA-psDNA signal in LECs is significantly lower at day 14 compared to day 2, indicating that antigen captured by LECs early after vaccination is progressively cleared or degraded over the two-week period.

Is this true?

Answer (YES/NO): NO